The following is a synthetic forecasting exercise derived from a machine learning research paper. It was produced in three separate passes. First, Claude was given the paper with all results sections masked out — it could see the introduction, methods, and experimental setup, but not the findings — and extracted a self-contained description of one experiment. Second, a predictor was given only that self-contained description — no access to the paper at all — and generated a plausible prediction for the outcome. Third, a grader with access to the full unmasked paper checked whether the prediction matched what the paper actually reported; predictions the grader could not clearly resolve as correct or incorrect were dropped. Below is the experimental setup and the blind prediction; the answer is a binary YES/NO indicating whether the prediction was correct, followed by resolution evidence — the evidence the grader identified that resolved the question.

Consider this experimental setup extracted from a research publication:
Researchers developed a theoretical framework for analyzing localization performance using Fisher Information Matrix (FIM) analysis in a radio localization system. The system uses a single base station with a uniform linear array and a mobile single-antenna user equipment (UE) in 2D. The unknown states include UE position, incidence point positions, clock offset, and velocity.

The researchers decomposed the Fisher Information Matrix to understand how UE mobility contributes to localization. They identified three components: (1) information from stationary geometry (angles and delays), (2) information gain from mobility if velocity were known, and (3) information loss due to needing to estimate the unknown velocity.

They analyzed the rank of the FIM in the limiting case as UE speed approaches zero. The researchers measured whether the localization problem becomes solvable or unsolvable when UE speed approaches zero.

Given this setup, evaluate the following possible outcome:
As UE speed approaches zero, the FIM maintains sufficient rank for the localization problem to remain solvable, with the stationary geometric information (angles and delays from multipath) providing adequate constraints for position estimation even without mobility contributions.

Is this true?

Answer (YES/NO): NO